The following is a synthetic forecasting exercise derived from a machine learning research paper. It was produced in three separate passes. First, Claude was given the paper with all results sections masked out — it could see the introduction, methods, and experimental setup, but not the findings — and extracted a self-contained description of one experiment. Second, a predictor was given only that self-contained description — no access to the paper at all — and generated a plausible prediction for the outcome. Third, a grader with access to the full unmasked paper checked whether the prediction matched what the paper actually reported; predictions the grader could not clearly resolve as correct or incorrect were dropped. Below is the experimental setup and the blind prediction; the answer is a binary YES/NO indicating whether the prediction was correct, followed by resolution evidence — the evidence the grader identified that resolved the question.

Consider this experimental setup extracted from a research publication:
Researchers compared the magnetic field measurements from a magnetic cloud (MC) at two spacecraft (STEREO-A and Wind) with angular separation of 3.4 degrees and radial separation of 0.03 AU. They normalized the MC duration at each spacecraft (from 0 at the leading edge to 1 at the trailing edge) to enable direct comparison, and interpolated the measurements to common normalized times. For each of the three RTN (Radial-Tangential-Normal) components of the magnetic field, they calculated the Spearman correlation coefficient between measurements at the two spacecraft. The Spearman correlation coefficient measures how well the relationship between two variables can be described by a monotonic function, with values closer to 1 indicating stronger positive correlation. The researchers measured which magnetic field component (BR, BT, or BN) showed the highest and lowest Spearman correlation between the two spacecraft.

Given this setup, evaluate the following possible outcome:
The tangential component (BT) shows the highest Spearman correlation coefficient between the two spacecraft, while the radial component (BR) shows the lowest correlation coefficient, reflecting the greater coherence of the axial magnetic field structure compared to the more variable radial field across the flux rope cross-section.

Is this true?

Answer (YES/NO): NO